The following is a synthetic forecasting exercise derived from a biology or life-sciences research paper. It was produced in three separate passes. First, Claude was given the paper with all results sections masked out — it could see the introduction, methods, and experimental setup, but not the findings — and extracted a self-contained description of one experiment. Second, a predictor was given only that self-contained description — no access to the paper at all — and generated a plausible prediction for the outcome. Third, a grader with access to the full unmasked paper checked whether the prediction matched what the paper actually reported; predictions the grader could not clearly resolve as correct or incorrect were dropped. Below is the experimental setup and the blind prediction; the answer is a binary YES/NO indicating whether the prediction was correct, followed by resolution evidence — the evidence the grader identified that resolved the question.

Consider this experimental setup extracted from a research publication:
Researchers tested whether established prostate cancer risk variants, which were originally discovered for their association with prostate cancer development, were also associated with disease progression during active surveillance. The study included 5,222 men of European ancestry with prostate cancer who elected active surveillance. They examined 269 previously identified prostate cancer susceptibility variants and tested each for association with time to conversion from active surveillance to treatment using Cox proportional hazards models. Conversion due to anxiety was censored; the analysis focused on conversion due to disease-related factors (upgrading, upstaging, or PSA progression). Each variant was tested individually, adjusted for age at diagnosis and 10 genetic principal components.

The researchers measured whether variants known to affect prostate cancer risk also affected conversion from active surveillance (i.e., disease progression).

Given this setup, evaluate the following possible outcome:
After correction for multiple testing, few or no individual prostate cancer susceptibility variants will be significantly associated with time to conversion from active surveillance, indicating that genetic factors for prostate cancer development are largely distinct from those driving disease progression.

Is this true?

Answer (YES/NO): YES